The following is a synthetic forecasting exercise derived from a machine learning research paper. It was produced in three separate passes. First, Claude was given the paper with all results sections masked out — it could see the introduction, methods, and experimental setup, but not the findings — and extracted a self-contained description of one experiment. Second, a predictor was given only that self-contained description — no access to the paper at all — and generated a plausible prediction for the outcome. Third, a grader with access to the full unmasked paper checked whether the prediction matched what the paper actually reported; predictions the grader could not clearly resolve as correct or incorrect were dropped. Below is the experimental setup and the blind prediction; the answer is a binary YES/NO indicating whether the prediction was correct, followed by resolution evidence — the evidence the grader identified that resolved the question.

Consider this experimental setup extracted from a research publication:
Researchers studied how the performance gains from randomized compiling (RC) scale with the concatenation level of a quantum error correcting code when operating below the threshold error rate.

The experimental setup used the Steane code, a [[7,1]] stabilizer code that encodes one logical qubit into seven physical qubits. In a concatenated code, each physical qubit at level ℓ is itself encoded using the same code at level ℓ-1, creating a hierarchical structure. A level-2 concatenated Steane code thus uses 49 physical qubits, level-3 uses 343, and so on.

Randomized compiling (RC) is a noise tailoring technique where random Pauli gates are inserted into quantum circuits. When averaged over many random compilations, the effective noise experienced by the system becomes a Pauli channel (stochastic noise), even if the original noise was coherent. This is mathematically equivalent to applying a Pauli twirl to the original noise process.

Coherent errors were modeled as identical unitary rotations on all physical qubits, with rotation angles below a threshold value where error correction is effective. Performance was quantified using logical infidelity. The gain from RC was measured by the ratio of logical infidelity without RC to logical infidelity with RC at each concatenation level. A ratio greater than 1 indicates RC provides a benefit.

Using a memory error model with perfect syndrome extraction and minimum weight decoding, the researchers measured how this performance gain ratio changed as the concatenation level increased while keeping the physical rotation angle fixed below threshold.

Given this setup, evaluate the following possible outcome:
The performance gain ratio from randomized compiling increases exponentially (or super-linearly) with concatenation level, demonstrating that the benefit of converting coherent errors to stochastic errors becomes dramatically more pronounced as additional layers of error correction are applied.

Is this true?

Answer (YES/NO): YES